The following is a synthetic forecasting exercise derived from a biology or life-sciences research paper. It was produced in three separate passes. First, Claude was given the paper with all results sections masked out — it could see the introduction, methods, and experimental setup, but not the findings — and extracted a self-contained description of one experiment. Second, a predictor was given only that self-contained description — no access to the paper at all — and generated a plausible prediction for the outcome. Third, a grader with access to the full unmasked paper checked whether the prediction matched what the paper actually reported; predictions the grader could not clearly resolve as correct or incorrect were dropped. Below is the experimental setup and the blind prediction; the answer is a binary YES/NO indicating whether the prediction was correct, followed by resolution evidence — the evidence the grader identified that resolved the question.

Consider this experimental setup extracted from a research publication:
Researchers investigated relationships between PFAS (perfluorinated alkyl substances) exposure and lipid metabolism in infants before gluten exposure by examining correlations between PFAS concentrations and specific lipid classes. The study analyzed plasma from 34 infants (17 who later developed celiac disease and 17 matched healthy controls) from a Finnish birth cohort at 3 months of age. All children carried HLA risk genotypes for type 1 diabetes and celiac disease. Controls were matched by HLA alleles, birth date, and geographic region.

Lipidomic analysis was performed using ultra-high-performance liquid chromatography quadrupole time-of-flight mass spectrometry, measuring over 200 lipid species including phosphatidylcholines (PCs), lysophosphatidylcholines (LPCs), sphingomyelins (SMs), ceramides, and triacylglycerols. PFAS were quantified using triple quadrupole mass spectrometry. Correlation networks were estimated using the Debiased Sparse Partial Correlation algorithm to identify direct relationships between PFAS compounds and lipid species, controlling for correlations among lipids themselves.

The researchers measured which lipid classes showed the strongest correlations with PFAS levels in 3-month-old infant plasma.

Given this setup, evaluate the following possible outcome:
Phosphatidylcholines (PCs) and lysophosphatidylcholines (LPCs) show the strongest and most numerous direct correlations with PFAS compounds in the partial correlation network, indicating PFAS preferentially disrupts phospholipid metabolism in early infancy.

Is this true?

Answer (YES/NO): NO